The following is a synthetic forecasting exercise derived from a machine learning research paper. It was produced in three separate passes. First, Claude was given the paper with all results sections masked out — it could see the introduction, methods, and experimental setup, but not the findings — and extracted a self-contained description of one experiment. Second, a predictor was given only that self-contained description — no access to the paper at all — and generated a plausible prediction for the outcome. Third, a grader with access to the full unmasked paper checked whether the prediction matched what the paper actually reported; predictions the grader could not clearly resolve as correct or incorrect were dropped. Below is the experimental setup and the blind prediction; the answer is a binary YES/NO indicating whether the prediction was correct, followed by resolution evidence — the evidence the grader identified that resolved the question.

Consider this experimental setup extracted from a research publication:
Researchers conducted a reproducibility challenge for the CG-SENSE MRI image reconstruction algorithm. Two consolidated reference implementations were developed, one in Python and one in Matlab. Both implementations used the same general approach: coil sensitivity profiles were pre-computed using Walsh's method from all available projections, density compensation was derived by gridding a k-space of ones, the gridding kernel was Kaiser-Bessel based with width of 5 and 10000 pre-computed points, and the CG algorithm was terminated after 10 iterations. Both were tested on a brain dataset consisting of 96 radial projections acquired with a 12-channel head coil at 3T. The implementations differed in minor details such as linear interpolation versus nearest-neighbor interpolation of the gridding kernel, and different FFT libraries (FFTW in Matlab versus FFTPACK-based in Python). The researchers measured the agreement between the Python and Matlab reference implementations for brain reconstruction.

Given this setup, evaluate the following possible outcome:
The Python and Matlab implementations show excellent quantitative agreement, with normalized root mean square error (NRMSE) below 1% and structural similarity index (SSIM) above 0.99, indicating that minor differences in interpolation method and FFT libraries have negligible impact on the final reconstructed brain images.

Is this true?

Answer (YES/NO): NO